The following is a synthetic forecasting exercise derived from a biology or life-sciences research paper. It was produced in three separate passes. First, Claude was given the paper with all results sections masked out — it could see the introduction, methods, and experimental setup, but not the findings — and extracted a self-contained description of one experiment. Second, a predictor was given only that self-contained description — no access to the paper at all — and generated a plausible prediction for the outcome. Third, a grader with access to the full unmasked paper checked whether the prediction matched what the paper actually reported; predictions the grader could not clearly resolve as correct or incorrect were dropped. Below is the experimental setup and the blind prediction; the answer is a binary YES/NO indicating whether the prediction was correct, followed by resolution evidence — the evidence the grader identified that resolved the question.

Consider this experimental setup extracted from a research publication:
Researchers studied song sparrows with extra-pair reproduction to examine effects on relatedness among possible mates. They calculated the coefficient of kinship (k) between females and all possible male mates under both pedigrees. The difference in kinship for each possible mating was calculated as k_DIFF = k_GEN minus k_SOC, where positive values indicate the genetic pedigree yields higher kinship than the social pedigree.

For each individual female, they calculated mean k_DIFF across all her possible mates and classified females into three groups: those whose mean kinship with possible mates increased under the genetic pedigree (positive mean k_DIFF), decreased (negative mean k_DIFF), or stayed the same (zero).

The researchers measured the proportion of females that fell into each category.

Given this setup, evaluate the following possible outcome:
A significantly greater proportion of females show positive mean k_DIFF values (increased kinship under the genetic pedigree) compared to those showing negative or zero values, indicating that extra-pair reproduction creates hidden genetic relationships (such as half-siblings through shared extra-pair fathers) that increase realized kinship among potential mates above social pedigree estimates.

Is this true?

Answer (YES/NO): NO